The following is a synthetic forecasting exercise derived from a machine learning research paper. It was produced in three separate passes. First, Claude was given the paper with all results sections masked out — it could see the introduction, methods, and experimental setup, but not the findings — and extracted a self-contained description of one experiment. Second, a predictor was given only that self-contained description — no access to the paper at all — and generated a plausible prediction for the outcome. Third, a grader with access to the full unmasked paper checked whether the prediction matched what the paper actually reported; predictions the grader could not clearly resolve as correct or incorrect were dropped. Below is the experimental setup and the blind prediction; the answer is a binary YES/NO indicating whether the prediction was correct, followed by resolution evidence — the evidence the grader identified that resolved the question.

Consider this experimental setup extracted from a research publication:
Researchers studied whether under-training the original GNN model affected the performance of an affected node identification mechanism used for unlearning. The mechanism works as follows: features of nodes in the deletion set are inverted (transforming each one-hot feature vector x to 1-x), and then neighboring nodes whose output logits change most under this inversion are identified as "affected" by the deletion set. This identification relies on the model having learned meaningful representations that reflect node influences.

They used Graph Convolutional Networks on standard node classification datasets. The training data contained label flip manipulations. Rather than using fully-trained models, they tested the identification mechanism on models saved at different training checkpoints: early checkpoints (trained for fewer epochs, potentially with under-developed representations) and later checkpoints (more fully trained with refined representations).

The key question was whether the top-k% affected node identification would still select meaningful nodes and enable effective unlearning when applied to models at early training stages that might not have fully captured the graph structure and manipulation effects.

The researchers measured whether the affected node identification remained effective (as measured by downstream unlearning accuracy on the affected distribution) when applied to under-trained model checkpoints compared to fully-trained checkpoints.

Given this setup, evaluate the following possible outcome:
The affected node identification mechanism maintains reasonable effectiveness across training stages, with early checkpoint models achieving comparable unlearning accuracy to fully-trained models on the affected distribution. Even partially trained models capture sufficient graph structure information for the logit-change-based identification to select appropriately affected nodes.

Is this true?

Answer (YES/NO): YES